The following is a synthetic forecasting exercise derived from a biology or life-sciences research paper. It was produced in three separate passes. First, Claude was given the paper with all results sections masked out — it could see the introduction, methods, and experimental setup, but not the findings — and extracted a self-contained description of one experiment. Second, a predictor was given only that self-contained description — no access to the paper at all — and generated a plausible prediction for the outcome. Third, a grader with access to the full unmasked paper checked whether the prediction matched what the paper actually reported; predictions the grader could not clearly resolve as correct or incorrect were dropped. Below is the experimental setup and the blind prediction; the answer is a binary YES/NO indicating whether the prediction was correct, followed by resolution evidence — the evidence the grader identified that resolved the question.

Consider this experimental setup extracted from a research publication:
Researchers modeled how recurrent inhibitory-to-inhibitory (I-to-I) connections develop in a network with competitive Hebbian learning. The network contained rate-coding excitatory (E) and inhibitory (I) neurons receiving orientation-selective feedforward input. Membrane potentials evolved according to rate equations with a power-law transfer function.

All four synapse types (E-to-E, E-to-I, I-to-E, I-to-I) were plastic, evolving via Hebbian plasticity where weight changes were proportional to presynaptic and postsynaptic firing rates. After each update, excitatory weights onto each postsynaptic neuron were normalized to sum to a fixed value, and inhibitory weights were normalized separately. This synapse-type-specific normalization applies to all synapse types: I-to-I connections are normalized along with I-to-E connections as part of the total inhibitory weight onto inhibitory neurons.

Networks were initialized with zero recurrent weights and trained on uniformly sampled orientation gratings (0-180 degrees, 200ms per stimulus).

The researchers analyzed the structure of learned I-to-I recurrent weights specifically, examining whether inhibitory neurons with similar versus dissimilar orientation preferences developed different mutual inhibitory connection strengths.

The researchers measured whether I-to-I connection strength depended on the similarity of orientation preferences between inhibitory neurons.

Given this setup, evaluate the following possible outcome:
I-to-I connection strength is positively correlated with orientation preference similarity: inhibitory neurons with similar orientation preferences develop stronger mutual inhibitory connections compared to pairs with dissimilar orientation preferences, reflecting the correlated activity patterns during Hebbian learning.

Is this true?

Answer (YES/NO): YES